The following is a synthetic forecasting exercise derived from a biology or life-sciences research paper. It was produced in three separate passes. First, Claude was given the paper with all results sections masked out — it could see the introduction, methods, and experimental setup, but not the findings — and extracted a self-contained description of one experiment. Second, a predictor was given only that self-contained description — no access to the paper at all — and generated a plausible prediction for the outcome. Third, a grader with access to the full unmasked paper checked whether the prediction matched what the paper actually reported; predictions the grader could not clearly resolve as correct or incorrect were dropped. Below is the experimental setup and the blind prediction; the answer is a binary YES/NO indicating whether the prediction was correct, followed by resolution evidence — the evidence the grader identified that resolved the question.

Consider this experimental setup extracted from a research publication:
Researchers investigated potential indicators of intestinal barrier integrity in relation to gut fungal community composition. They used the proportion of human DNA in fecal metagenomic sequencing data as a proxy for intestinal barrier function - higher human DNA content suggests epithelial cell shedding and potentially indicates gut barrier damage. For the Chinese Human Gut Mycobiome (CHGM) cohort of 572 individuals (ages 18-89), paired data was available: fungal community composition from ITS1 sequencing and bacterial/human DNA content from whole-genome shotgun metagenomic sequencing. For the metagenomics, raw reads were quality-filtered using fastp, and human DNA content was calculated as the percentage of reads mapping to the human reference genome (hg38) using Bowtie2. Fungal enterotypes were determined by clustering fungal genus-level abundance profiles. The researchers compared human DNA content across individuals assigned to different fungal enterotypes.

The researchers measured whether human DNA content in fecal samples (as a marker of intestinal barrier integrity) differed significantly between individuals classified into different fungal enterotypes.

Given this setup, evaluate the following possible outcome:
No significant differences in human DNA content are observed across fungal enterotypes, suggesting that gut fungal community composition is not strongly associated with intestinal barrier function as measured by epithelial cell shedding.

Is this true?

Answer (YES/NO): NO